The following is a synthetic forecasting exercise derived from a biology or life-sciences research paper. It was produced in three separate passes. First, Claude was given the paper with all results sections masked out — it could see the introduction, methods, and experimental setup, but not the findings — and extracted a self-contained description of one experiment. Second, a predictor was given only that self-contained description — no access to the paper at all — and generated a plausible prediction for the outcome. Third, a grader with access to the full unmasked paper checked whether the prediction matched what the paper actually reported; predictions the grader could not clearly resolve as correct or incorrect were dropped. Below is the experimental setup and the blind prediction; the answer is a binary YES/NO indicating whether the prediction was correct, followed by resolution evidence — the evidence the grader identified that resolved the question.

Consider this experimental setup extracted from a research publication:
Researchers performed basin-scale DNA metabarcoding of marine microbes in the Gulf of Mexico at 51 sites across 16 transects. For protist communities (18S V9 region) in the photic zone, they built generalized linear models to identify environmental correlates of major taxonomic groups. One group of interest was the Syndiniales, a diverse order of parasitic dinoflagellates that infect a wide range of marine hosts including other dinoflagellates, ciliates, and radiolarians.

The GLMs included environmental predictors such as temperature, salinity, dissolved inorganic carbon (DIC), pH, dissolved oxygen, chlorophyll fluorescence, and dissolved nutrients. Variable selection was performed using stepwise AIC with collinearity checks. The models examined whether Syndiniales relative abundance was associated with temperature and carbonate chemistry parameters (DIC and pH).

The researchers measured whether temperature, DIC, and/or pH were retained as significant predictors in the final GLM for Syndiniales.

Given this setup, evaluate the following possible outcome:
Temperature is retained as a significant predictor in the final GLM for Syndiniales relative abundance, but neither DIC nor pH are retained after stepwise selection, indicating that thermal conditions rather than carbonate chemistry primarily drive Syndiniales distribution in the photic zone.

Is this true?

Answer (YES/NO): NO